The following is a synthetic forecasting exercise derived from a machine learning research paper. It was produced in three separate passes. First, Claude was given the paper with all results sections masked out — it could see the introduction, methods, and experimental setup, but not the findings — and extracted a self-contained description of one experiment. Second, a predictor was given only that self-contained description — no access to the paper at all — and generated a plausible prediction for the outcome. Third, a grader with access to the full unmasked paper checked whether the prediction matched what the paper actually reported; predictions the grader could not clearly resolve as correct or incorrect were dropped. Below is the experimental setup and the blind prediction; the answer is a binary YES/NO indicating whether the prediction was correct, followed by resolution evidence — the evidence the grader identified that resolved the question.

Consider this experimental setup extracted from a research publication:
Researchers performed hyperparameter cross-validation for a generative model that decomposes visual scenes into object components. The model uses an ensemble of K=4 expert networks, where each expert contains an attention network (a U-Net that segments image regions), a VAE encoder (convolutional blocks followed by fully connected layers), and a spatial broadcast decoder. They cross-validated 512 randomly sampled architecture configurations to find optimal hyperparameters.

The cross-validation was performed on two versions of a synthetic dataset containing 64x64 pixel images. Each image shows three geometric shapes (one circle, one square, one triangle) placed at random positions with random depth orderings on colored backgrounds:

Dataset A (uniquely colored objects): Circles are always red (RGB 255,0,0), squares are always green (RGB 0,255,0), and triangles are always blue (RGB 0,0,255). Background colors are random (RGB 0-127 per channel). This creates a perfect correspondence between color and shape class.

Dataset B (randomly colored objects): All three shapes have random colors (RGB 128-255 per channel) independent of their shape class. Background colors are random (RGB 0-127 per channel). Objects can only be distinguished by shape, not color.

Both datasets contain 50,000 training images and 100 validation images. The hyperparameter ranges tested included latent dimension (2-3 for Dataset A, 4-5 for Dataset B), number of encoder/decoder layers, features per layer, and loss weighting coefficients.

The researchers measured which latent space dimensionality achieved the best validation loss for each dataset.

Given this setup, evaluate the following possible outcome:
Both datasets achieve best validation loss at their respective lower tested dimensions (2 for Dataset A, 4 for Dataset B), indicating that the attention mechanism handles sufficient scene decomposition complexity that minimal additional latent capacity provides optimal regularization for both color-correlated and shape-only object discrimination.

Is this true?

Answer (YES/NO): NO